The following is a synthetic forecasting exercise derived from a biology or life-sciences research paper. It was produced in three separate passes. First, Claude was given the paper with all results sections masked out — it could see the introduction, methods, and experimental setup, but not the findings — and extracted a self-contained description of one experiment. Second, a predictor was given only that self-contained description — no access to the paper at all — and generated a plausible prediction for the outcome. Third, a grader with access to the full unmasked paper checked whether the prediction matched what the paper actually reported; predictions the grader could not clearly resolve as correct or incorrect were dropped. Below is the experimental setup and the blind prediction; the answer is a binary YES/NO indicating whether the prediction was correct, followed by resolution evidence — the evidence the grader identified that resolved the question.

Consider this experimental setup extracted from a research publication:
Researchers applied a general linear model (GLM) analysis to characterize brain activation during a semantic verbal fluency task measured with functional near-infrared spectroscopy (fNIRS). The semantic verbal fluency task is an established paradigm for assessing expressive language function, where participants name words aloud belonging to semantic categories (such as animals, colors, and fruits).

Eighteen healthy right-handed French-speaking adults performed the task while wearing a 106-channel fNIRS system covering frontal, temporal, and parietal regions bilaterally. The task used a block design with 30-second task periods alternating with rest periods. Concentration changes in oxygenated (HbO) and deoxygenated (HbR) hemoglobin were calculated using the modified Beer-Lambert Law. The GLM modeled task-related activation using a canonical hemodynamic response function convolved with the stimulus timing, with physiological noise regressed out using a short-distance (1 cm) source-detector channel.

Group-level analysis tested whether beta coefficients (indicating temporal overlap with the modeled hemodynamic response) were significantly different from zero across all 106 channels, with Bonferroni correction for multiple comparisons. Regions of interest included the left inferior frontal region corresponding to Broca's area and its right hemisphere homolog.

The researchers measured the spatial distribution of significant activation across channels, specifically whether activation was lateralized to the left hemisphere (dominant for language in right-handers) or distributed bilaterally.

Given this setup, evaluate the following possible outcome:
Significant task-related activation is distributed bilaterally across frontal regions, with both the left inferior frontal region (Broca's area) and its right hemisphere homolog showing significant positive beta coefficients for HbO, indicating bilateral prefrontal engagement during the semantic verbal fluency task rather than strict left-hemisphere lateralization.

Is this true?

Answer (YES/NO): YES